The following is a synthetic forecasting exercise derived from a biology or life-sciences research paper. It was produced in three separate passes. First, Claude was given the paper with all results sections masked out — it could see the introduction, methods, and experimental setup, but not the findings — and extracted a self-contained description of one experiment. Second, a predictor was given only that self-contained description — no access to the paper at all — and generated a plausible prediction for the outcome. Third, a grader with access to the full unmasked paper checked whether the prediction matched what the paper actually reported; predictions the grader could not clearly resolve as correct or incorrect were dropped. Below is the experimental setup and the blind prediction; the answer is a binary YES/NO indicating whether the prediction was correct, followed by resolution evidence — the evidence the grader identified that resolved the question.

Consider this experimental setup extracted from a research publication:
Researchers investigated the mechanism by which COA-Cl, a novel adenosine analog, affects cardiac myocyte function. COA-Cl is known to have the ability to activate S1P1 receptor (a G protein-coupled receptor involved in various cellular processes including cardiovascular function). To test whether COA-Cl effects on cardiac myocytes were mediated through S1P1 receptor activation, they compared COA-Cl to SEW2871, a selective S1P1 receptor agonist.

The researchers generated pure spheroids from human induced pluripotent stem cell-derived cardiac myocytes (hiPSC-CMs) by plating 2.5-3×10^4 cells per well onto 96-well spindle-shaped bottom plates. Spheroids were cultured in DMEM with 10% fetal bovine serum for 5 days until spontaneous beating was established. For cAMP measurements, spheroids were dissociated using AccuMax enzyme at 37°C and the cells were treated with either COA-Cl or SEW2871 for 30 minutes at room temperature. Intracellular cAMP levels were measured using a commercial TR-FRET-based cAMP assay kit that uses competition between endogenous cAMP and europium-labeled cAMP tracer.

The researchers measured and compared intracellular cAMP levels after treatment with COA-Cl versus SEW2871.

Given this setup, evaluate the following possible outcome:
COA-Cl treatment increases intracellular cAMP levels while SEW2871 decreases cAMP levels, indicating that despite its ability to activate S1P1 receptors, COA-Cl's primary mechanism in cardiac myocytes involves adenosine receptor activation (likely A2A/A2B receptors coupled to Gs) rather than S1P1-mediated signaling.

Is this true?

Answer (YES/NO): NO